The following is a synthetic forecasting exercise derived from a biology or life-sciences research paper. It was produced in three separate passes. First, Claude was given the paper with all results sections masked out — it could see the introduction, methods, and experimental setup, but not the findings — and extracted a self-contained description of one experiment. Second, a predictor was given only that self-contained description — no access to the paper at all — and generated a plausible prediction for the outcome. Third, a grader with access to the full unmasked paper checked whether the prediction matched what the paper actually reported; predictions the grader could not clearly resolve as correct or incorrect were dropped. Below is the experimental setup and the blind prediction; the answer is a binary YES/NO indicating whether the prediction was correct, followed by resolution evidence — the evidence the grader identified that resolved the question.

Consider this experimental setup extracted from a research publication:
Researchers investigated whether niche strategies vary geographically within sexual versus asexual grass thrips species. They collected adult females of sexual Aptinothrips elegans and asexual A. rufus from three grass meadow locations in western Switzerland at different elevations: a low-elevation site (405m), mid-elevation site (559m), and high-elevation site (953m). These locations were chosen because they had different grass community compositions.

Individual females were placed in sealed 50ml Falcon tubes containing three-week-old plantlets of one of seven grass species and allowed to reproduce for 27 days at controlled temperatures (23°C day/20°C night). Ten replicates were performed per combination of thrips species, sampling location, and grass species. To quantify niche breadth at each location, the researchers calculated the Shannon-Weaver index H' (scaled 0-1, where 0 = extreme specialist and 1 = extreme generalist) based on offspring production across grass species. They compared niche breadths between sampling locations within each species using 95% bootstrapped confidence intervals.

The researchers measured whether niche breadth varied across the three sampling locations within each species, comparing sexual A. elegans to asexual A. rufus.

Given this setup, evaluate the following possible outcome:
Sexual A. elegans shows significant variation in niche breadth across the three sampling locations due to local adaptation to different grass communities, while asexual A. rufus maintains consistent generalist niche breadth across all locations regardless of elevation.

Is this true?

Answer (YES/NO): NO